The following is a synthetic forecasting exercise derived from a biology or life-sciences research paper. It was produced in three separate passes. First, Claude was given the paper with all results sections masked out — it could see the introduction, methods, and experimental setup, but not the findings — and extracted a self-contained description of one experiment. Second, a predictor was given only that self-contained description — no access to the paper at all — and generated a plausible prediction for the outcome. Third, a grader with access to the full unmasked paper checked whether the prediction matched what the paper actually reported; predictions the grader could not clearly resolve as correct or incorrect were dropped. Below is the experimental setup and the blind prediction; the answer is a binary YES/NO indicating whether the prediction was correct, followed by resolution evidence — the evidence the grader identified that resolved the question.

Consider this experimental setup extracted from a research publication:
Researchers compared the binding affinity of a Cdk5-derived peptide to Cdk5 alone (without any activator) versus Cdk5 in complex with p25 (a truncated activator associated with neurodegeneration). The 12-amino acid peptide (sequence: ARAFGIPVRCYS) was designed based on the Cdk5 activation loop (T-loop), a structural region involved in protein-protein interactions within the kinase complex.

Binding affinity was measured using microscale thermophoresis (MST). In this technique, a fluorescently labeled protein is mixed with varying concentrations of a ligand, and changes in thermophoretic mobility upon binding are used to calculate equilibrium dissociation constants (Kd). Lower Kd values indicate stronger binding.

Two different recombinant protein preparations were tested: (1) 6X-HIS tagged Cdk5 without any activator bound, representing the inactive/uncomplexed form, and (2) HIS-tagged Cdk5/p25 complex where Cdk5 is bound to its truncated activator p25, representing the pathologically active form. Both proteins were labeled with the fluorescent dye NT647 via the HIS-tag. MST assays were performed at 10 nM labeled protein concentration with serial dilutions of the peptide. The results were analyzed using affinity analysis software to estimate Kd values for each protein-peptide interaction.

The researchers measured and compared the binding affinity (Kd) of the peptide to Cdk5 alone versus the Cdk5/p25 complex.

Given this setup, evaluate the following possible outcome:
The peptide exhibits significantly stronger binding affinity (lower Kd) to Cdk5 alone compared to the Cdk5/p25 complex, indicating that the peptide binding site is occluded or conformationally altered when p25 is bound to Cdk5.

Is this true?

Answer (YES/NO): NO